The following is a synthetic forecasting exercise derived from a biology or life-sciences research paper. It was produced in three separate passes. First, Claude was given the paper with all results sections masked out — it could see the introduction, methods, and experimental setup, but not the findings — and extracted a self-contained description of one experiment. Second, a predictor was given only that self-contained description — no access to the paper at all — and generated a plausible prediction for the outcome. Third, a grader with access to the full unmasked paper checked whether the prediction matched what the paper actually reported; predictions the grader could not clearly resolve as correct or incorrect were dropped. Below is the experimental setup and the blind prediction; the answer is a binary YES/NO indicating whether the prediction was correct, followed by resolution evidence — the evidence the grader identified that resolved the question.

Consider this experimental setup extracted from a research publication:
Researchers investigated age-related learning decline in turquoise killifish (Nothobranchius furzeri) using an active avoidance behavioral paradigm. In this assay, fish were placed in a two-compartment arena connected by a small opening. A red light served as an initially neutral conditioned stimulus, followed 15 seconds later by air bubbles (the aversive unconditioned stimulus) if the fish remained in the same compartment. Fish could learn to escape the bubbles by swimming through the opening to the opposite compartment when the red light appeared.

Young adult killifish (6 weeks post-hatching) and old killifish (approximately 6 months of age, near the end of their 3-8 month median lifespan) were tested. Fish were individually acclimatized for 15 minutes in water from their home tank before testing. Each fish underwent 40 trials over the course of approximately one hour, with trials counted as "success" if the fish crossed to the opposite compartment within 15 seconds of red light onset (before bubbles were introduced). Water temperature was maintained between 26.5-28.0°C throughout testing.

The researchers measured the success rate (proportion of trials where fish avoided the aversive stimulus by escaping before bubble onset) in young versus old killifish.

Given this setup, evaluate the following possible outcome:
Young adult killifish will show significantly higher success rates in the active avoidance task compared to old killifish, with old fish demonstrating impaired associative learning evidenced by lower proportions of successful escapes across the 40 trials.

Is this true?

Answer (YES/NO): YES